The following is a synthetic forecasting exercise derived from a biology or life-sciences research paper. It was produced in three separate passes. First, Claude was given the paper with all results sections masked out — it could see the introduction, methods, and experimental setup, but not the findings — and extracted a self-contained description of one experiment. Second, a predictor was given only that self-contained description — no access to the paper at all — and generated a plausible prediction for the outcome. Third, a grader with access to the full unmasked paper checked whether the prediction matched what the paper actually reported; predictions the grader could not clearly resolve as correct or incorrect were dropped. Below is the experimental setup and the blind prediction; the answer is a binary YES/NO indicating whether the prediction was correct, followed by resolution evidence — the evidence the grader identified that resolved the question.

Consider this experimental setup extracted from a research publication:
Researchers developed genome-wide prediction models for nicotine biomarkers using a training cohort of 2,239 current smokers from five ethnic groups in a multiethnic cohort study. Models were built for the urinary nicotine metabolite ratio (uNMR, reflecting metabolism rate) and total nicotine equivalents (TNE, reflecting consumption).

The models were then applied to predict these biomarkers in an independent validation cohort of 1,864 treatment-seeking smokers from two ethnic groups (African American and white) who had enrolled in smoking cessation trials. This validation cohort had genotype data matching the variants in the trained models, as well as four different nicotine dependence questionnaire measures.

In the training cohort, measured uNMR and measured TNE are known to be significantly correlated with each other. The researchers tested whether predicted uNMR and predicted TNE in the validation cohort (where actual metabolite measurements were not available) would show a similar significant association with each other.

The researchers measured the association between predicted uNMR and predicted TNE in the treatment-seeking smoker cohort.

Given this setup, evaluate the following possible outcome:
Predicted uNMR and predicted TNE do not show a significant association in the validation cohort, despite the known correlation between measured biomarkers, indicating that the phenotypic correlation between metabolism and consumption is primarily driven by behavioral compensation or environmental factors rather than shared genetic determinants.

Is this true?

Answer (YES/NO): NO